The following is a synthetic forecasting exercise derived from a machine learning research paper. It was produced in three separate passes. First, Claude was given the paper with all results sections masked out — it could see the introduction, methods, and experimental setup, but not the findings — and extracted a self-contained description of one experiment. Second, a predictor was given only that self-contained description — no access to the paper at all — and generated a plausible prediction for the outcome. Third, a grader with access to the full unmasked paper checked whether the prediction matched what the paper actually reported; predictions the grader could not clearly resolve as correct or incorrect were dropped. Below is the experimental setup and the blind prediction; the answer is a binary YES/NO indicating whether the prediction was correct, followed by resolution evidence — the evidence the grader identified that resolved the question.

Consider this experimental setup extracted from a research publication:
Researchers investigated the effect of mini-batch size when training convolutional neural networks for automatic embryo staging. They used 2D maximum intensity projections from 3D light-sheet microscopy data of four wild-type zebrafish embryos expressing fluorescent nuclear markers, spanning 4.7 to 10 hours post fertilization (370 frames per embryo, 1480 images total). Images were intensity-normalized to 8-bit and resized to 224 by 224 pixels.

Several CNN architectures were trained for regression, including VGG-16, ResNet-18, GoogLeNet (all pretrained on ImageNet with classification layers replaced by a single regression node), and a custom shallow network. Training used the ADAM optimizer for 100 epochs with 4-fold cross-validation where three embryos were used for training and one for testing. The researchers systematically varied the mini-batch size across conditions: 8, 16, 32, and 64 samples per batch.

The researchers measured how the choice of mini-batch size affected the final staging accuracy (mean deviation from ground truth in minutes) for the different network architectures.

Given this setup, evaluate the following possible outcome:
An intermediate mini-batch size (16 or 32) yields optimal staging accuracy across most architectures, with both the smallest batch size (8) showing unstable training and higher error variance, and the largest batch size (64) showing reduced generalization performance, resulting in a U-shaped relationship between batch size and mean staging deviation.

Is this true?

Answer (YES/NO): NO